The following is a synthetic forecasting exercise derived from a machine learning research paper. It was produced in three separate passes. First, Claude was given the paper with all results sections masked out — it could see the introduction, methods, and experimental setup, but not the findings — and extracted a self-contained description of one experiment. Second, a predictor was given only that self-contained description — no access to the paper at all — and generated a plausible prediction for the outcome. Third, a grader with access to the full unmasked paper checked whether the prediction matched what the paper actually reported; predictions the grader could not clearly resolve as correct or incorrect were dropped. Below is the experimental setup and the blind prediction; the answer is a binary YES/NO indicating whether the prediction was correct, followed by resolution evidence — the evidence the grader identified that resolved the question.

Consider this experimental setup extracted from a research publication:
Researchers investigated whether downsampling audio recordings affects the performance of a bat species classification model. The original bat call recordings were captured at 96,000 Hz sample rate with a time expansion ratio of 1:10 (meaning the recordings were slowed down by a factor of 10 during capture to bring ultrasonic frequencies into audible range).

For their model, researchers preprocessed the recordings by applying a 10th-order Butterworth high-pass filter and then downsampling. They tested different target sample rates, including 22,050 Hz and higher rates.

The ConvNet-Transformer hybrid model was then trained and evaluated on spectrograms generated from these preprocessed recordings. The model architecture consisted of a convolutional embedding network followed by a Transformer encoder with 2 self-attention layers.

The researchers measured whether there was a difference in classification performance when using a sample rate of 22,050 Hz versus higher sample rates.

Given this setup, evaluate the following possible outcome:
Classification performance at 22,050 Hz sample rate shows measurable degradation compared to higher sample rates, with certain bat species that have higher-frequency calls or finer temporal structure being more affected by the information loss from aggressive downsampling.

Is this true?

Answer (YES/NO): NO